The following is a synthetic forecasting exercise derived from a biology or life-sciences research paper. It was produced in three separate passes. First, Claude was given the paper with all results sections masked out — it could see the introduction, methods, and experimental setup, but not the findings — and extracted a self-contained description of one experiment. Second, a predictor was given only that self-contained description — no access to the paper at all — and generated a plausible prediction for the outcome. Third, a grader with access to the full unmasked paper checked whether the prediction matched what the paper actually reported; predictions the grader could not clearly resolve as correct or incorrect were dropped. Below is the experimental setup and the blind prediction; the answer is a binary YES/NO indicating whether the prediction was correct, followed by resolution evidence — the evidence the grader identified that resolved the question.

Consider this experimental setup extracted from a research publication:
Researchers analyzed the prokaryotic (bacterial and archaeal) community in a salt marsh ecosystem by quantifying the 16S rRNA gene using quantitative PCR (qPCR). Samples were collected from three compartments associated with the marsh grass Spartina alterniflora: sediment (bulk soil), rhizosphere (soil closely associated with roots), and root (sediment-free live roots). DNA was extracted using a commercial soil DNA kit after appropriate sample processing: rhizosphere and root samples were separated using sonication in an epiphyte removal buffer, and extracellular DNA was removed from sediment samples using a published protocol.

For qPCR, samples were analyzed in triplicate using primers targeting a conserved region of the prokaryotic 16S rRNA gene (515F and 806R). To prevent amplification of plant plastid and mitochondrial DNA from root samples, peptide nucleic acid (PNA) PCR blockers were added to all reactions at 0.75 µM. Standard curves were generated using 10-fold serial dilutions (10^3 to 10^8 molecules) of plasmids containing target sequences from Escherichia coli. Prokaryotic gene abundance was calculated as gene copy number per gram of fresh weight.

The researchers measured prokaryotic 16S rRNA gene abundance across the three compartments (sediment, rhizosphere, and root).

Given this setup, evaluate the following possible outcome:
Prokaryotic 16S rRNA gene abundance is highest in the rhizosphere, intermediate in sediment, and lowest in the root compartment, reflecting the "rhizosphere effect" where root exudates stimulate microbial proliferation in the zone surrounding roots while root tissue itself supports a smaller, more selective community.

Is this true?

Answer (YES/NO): NO